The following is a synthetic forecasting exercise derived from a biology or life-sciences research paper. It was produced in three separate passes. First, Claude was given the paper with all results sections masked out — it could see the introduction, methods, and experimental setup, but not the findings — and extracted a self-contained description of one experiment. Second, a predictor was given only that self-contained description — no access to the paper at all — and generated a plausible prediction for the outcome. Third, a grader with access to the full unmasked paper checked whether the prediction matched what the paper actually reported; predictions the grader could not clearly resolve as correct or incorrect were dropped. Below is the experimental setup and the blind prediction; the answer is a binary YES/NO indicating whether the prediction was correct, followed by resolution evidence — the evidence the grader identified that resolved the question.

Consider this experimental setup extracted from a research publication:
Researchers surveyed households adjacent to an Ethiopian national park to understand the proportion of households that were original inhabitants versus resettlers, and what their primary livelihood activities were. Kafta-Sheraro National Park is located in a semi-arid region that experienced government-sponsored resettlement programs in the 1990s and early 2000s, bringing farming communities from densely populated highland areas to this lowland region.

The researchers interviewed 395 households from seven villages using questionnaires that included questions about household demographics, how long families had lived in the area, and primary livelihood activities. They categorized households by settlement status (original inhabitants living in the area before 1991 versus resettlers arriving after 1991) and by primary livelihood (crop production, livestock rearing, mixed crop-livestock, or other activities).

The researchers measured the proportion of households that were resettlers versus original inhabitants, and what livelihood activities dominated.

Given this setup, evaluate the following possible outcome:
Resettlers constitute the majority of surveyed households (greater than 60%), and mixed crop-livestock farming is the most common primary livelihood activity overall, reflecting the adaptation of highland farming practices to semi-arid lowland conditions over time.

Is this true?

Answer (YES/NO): NO